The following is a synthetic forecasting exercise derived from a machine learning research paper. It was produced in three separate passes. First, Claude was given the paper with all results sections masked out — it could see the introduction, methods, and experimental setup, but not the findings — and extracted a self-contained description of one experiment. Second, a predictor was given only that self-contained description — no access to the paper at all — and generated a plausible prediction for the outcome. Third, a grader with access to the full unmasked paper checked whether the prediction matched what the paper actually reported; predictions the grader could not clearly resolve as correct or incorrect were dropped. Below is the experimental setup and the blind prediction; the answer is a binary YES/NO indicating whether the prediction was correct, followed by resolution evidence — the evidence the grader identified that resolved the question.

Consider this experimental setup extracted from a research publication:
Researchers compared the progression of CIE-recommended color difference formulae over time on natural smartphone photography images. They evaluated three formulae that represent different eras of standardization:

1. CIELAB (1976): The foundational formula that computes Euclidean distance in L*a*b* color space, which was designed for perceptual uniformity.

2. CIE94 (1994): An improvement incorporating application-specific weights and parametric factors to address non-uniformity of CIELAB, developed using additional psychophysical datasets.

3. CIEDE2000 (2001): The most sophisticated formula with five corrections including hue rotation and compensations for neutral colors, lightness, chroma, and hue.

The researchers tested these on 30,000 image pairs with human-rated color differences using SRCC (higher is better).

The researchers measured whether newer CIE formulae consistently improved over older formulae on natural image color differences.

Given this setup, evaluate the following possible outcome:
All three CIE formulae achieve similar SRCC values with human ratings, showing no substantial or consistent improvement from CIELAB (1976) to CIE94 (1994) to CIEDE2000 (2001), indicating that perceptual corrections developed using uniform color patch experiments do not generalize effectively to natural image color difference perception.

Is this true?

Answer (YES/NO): YES